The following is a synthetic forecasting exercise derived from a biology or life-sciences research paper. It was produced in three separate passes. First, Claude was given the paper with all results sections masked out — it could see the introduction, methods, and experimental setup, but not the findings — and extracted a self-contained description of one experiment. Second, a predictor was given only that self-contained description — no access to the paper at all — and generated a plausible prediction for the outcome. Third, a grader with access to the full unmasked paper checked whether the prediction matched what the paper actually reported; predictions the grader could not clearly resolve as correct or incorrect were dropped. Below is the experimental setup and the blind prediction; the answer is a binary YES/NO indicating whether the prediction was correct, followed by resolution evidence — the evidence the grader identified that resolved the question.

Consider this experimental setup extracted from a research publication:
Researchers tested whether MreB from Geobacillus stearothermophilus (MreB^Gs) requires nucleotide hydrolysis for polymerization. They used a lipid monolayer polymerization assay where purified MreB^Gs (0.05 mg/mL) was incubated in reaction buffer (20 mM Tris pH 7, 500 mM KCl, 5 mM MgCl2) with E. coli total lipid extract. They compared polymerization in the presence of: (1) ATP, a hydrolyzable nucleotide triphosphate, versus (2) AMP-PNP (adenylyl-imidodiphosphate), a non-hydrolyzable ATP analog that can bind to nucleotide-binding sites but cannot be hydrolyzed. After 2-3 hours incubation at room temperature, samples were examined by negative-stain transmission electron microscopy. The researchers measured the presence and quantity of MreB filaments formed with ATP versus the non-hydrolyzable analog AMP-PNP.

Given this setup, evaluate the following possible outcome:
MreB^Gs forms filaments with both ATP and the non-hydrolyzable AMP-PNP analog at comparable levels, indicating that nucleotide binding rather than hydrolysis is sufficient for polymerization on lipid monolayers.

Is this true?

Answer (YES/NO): NO